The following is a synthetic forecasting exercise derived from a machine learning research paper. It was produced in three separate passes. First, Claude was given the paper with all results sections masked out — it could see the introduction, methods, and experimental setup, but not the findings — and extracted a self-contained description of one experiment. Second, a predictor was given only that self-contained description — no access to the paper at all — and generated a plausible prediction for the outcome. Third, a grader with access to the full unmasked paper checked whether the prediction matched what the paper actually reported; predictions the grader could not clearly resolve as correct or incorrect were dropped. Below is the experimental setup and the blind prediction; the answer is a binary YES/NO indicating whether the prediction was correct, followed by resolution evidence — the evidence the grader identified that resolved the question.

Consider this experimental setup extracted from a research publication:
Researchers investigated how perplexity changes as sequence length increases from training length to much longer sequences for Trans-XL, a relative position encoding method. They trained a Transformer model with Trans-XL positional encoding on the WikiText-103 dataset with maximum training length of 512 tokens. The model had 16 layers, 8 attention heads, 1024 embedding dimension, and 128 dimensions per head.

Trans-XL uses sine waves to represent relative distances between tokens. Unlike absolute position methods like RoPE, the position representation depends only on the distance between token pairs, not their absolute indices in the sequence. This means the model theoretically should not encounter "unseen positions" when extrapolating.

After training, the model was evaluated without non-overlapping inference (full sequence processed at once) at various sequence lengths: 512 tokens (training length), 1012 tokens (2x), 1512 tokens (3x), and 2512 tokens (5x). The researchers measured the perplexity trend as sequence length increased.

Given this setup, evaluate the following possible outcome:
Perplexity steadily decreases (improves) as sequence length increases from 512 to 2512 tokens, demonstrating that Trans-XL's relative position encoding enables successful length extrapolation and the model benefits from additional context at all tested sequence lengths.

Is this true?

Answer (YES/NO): NO